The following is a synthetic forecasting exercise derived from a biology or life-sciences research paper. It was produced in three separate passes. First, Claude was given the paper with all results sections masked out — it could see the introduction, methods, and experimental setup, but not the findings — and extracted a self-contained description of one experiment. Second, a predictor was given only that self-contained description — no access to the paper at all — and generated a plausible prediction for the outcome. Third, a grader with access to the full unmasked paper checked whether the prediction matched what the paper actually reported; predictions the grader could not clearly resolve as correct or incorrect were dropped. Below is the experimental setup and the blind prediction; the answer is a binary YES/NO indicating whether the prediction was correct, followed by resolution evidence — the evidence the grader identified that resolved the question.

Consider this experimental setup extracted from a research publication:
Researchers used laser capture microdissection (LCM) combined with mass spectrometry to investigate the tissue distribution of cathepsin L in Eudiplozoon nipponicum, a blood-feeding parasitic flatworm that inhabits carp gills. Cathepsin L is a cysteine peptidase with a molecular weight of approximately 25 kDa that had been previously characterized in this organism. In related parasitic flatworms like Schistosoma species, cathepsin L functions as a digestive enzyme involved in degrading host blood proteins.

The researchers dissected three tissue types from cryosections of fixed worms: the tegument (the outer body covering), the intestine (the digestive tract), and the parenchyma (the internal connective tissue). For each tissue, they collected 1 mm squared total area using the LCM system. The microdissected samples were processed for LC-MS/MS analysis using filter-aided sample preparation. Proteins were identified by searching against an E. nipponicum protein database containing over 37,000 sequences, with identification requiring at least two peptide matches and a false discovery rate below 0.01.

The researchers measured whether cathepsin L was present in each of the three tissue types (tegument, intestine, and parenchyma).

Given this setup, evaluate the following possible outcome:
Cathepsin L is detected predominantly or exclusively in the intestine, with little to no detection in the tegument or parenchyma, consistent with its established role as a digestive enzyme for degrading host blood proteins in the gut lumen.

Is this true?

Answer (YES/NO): NO